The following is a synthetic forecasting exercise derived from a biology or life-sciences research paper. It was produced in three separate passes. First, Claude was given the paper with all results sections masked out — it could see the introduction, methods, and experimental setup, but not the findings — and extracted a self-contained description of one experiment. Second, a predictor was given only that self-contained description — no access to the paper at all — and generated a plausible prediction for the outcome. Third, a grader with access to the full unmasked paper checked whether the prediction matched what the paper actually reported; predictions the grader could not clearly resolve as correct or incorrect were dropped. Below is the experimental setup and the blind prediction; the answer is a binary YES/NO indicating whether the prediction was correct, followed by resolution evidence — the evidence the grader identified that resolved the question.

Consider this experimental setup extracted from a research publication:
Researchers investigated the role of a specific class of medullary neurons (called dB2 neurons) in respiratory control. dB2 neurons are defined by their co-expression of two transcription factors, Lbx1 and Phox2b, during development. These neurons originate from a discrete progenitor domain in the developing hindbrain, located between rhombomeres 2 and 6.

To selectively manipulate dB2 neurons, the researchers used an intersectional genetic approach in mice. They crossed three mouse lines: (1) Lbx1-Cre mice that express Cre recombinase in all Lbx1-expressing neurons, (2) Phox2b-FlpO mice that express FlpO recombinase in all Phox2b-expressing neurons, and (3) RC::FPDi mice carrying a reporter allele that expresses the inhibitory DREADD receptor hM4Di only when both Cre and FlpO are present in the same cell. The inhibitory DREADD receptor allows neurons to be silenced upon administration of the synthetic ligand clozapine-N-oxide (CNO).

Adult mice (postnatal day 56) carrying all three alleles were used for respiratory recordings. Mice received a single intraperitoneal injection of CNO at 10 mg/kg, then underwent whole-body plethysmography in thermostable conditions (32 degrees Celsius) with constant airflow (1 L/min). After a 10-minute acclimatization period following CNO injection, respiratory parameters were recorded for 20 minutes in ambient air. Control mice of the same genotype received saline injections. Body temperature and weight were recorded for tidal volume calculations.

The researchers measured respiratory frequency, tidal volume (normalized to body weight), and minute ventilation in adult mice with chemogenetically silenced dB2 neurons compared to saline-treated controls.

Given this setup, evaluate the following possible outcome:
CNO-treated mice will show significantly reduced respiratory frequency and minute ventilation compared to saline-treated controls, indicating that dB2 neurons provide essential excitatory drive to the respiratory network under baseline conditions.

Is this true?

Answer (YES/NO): NO